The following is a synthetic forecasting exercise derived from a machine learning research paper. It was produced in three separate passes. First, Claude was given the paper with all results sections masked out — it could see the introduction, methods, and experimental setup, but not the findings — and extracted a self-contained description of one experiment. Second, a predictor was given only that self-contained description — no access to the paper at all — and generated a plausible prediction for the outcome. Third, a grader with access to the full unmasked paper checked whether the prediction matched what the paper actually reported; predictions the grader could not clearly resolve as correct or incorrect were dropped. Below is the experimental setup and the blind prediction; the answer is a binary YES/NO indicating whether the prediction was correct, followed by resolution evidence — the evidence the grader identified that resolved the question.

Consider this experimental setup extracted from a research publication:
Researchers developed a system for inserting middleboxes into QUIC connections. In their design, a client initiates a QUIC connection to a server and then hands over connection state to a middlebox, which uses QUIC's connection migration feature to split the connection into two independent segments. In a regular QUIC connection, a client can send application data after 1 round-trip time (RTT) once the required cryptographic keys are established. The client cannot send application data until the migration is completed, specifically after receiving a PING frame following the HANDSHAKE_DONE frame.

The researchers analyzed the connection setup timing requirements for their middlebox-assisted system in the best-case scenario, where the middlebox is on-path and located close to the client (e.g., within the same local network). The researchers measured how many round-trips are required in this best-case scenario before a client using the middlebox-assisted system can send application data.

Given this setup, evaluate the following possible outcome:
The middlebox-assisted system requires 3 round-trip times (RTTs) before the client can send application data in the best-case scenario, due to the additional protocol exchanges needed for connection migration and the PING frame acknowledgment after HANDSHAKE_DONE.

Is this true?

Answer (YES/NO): NO